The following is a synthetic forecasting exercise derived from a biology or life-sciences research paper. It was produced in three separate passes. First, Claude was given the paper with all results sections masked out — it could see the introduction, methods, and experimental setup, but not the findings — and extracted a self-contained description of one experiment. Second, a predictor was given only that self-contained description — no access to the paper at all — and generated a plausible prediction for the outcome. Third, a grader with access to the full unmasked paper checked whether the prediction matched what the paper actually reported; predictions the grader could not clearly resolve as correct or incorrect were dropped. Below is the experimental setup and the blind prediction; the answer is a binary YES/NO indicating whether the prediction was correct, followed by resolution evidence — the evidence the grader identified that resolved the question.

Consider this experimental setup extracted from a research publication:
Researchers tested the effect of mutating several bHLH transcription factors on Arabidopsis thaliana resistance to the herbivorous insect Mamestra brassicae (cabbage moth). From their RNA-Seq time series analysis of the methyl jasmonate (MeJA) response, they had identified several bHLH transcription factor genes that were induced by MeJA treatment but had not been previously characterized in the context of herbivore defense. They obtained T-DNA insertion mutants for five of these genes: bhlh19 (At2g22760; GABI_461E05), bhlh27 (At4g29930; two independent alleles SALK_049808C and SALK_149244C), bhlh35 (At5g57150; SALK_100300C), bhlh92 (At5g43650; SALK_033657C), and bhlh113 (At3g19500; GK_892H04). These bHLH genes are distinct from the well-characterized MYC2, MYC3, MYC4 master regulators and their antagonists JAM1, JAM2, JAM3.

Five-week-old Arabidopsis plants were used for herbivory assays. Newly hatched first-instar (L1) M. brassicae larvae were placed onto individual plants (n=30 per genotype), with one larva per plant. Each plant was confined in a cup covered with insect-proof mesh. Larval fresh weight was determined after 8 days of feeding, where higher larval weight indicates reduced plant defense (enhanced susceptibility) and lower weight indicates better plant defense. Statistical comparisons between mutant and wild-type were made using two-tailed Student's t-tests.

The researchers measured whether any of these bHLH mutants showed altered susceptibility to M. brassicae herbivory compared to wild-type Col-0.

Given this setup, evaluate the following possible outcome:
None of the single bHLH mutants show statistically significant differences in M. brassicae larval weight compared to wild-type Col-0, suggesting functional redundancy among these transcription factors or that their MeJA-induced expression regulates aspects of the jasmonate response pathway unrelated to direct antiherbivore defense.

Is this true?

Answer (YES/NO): NO